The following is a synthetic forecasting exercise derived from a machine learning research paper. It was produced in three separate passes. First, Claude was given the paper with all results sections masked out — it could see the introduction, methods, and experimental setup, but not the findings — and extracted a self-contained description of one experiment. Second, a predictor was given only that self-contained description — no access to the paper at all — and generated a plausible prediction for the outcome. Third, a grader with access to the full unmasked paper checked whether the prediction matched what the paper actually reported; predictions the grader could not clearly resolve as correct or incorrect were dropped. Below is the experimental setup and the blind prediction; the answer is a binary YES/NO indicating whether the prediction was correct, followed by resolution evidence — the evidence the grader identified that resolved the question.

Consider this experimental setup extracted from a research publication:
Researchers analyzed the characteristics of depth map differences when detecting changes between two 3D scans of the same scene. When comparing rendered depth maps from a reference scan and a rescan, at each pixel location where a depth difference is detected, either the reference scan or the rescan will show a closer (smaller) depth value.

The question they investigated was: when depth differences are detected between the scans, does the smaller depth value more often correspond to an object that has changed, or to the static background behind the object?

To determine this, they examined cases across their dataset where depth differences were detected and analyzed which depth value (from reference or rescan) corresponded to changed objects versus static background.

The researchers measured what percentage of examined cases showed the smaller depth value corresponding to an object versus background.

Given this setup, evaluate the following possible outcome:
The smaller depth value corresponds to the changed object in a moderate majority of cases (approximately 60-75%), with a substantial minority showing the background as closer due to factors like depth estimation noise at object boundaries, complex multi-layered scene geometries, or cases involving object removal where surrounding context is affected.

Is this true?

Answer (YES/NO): NO